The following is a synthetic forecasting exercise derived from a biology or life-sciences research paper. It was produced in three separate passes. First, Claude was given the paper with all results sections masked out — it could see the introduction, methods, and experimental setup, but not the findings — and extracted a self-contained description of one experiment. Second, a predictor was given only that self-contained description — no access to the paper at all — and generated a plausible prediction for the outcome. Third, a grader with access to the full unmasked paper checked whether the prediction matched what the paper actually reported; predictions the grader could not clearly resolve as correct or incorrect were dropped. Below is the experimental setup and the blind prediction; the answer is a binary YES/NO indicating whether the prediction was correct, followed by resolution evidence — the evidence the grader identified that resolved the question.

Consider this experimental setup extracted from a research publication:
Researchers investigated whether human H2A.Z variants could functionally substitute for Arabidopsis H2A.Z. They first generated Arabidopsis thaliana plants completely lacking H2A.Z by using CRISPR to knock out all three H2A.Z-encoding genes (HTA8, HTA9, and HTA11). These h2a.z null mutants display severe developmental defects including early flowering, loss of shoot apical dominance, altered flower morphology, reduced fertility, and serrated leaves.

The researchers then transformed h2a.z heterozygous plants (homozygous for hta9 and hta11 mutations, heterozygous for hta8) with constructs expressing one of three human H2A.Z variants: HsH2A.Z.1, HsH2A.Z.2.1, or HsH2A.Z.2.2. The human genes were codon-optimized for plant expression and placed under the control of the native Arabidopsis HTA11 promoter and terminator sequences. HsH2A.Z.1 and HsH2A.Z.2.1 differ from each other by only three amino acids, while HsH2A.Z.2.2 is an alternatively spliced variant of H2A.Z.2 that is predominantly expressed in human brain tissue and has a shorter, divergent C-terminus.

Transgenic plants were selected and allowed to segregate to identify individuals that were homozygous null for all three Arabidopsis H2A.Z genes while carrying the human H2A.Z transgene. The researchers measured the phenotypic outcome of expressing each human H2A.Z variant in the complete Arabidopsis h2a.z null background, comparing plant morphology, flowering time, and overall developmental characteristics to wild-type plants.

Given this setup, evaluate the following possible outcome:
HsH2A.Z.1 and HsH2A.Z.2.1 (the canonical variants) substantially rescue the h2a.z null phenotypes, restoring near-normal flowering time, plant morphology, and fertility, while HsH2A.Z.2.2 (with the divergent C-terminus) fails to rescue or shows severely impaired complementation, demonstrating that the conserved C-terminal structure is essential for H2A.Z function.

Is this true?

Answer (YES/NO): YES